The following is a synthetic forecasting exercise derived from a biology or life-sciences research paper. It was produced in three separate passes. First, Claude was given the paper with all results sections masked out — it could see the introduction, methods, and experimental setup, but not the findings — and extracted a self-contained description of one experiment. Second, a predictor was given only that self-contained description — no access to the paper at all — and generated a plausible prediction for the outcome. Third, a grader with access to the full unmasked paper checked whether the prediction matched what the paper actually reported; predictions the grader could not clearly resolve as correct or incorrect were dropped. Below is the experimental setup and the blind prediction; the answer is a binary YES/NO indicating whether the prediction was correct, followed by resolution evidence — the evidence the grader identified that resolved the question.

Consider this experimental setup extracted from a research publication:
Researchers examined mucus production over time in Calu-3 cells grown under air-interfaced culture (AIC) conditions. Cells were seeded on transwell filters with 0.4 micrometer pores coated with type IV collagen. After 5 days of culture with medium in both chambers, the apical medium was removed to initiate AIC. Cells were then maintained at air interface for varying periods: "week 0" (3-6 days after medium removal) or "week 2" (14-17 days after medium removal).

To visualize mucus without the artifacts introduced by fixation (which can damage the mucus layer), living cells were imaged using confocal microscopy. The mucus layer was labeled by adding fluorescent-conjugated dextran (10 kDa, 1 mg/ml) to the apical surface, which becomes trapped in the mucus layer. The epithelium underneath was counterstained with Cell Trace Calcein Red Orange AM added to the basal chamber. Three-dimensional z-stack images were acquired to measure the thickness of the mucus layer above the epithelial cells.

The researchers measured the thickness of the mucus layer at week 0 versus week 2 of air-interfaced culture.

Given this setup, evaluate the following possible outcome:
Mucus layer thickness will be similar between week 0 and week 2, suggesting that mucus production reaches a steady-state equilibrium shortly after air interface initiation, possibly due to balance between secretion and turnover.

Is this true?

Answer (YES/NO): NO